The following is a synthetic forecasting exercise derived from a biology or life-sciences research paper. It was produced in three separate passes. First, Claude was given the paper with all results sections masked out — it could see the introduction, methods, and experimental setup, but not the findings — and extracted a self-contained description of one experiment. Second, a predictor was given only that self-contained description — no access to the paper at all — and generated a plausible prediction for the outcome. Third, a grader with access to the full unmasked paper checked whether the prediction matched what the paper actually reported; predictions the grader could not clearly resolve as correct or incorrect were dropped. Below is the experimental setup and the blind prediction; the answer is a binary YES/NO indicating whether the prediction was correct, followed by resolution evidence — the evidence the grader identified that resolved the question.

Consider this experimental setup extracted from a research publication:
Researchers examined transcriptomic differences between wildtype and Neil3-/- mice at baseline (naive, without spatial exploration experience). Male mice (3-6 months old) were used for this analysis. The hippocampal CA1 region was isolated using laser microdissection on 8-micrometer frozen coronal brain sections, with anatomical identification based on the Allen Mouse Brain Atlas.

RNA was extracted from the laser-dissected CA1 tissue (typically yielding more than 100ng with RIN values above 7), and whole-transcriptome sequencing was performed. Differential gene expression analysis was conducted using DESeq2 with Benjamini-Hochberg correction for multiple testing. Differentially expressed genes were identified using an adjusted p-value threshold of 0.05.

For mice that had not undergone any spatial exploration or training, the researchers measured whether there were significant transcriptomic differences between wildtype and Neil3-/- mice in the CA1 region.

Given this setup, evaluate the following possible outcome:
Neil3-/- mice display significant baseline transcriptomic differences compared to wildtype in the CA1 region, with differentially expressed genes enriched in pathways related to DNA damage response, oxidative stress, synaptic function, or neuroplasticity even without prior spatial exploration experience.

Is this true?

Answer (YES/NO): YES